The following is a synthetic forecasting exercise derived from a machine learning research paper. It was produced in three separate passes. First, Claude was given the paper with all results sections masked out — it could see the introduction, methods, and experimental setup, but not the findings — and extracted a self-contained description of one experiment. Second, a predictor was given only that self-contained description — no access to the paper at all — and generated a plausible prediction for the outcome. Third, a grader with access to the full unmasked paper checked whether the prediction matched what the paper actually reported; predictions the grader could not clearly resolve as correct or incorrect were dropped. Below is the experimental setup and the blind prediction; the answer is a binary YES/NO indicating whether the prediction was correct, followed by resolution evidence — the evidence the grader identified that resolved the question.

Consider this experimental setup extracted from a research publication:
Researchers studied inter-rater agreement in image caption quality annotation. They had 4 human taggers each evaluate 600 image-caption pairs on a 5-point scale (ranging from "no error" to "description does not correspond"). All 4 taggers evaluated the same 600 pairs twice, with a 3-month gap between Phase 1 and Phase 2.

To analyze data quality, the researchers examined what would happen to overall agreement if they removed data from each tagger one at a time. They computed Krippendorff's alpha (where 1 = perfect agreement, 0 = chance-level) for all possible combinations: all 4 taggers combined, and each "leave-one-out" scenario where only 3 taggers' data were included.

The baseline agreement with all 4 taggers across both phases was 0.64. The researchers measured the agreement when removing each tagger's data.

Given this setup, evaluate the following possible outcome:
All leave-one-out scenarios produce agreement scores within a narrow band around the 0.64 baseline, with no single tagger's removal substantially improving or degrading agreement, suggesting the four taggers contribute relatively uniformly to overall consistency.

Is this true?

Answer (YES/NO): NO